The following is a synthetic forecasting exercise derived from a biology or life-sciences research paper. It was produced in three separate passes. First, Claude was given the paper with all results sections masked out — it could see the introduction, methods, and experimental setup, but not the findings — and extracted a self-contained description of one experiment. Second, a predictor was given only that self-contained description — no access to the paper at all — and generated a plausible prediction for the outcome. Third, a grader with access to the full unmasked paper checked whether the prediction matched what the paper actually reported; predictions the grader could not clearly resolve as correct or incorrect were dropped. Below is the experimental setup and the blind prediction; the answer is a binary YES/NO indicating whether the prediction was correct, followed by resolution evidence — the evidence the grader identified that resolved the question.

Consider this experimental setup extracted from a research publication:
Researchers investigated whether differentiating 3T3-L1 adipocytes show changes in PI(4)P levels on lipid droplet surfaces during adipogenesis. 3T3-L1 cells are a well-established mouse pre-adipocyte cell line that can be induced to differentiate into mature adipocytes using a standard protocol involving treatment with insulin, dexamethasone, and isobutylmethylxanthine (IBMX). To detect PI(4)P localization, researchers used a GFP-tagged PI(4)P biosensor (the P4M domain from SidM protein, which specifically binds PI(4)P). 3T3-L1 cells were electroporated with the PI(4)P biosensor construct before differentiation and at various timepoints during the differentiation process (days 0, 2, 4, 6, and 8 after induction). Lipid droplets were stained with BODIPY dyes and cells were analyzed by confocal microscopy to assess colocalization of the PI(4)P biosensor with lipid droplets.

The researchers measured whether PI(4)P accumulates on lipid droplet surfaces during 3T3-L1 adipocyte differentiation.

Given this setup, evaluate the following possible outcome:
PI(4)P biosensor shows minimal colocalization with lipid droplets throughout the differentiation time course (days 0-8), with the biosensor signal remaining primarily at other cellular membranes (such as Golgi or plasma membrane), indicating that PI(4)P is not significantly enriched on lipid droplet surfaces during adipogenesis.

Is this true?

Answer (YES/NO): NO